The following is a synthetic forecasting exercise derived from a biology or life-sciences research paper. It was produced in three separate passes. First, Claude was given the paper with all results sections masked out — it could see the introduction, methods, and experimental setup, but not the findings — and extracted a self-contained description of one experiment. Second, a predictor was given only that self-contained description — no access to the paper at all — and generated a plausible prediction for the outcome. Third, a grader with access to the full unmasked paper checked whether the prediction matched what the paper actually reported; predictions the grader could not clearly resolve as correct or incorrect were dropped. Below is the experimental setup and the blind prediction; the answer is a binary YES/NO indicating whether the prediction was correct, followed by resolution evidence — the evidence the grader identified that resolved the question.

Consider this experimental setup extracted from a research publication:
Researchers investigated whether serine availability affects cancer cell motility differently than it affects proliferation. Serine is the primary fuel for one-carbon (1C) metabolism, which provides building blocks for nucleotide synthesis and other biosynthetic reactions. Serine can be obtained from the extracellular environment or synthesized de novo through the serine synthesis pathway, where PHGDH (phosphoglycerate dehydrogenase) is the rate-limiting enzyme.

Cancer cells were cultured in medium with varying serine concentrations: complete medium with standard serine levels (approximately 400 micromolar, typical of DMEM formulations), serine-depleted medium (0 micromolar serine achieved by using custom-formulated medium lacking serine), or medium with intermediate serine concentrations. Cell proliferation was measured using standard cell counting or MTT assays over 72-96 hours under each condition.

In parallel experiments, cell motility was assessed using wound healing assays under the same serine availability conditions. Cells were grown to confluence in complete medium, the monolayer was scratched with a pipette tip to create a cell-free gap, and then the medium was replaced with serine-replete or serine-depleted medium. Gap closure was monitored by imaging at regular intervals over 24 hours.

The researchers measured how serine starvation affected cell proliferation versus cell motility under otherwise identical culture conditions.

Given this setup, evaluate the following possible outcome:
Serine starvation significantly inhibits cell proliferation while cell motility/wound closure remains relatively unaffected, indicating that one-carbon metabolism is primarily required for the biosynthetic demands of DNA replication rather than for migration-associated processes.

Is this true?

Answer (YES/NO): NO